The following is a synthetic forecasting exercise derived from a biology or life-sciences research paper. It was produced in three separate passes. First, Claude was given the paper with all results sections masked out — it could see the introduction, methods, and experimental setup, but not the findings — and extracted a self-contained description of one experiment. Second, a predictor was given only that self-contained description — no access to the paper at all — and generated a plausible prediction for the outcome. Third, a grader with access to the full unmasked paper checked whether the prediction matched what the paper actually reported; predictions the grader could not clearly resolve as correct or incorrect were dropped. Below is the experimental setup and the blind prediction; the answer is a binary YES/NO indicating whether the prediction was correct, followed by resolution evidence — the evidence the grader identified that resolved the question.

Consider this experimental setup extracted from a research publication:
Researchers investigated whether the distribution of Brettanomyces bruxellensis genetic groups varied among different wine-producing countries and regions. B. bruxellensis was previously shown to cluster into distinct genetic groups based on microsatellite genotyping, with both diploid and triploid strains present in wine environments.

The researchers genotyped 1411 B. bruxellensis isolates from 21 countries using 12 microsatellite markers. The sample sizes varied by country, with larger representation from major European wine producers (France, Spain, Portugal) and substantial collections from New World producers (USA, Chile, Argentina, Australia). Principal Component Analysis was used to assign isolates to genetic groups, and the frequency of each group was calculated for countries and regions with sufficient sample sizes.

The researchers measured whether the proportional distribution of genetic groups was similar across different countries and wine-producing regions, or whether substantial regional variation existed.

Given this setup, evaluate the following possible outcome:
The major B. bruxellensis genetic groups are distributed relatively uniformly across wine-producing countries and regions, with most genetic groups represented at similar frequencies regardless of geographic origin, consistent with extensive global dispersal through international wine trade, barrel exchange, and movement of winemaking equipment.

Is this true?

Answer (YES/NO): NO